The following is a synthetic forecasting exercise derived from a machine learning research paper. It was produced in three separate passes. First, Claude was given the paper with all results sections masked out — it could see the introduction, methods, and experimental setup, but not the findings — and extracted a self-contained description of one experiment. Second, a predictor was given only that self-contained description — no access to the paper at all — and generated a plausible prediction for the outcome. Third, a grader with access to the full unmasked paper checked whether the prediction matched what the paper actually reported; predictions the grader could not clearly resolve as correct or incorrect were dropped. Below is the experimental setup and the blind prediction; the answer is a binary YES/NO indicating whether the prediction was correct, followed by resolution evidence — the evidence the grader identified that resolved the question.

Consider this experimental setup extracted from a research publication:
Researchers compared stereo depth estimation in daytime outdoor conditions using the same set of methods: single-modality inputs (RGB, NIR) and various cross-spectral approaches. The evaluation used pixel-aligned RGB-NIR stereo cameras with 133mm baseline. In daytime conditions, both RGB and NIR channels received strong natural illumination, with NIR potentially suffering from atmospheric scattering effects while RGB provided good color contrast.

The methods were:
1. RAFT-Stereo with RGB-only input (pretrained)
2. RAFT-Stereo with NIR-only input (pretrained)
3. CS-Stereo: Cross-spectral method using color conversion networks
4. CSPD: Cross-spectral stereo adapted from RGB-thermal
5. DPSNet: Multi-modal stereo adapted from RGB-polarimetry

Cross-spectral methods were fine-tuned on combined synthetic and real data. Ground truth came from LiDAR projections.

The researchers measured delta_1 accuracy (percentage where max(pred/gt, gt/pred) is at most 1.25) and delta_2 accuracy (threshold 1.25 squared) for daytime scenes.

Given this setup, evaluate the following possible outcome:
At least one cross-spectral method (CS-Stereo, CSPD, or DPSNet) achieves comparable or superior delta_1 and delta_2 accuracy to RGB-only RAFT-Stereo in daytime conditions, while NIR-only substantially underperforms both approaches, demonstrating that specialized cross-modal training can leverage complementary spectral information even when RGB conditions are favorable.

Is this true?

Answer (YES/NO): NO